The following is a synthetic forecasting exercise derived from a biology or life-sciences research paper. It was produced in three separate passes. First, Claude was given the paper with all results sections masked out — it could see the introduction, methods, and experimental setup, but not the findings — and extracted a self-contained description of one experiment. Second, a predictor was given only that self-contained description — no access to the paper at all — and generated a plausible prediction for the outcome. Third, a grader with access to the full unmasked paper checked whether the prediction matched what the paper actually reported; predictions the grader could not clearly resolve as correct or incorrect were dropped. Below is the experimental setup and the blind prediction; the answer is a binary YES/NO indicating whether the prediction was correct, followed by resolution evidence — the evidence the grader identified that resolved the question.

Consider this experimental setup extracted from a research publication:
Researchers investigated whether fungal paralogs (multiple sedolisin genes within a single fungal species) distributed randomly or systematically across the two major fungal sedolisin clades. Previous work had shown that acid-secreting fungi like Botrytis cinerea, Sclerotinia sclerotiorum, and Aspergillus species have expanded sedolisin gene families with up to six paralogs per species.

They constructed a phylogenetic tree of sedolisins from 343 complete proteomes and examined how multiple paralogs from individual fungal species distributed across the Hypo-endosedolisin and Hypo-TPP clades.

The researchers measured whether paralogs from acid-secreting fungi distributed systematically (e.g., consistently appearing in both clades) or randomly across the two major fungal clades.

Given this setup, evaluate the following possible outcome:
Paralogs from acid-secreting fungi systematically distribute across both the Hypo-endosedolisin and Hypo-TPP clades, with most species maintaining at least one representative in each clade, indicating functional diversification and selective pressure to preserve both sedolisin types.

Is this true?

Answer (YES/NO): YES